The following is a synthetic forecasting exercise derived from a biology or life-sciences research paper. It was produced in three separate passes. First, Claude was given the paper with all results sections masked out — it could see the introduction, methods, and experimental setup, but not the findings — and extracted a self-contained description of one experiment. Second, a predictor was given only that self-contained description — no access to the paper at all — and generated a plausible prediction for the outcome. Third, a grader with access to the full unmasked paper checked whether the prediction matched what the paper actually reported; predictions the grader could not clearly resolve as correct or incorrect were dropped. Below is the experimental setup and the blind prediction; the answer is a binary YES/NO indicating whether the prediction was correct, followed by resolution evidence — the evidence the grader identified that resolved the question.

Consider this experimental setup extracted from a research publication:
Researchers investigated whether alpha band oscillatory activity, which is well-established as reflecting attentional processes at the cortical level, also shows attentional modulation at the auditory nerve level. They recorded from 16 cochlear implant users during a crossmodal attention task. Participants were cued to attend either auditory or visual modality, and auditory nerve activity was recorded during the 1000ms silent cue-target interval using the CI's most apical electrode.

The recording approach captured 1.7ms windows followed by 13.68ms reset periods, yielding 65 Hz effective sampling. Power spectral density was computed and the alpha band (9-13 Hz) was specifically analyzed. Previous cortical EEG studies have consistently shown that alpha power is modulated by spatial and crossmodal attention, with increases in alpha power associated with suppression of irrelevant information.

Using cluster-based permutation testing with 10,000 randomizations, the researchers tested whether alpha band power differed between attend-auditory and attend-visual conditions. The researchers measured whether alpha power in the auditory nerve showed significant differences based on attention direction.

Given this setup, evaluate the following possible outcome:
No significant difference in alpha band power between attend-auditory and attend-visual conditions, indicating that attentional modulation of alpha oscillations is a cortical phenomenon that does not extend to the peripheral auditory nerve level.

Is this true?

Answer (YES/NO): YES